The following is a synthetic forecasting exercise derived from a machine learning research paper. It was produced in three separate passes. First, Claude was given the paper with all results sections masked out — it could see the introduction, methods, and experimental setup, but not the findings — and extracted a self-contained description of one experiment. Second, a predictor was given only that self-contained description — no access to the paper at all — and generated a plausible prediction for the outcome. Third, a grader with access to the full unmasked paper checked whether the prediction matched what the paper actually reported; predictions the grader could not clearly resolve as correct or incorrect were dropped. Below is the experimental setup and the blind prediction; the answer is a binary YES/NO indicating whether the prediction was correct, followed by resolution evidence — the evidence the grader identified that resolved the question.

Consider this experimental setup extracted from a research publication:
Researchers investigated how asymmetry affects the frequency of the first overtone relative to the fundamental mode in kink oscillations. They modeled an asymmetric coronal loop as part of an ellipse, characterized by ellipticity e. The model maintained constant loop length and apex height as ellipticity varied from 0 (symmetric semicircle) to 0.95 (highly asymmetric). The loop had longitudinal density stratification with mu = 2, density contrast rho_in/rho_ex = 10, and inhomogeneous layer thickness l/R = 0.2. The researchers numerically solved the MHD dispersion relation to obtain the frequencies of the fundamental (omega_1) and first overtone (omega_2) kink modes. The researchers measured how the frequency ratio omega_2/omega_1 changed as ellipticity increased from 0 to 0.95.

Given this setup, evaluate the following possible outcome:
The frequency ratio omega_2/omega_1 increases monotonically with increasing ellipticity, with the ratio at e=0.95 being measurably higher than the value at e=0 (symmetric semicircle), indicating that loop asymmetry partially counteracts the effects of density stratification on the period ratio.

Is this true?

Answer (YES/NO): NO